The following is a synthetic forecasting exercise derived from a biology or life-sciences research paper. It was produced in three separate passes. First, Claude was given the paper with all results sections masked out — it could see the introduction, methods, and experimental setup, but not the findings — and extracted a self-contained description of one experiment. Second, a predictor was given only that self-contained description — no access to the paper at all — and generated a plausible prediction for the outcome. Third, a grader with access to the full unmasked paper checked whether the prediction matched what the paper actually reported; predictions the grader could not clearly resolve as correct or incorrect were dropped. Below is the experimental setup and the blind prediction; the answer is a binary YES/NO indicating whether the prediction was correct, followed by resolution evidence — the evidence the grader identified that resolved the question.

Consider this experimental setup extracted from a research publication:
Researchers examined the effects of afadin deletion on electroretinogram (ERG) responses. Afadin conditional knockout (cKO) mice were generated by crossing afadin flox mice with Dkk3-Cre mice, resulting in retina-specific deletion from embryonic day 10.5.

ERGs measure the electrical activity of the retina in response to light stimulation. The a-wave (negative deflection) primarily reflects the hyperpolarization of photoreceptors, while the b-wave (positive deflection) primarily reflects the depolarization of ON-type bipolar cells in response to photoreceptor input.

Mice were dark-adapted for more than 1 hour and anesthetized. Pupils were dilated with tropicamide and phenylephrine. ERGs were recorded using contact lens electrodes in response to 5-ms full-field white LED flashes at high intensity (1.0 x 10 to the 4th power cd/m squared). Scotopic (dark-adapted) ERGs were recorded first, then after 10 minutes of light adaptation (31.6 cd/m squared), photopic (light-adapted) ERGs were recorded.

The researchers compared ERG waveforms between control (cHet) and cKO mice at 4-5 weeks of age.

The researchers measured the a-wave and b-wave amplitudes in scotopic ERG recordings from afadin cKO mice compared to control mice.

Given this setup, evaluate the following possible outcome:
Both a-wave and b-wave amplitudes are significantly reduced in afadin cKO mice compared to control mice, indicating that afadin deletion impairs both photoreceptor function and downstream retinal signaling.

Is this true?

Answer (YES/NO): YES